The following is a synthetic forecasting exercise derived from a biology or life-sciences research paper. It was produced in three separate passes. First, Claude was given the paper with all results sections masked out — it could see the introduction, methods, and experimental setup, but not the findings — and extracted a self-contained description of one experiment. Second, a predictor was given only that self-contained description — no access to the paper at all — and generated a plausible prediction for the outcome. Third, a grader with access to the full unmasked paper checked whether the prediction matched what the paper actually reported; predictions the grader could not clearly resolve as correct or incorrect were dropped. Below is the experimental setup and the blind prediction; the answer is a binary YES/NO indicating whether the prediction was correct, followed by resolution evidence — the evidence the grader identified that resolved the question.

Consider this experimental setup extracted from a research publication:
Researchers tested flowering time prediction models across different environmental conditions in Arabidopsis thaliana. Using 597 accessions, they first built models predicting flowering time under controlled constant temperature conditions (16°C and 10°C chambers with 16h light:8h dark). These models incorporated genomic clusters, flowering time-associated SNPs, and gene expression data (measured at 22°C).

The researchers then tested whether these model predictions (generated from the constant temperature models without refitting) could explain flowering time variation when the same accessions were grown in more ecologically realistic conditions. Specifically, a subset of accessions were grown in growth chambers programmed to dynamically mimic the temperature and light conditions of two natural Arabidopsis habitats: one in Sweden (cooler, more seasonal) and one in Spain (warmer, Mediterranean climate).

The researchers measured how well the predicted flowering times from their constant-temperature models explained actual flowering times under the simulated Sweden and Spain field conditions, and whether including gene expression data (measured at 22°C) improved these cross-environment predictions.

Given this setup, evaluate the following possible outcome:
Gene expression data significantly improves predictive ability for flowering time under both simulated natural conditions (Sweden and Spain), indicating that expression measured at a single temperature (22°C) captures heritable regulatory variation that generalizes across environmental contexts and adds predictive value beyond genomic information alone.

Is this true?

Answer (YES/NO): YES